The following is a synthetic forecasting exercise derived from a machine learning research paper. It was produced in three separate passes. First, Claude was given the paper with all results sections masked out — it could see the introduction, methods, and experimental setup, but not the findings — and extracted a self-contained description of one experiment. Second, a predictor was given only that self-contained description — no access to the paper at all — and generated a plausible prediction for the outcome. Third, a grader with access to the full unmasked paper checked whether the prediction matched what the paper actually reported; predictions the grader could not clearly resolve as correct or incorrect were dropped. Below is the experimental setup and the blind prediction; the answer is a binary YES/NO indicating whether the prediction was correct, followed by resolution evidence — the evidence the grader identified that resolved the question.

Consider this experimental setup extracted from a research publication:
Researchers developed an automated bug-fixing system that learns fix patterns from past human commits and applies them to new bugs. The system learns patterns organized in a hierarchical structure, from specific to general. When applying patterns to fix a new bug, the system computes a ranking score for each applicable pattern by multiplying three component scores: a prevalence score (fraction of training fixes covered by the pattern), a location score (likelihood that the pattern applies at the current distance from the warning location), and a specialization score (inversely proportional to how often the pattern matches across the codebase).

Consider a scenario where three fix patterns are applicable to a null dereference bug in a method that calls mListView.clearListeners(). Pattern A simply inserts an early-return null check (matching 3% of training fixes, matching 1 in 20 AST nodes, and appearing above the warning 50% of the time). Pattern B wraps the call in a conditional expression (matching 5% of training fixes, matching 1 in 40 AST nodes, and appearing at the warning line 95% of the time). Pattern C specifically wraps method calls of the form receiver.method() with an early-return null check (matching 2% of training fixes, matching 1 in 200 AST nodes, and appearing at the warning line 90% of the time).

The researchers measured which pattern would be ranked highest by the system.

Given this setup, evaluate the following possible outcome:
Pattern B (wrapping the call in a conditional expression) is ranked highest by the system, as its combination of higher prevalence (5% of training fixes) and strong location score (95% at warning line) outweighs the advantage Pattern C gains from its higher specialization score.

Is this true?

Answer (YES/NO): NO